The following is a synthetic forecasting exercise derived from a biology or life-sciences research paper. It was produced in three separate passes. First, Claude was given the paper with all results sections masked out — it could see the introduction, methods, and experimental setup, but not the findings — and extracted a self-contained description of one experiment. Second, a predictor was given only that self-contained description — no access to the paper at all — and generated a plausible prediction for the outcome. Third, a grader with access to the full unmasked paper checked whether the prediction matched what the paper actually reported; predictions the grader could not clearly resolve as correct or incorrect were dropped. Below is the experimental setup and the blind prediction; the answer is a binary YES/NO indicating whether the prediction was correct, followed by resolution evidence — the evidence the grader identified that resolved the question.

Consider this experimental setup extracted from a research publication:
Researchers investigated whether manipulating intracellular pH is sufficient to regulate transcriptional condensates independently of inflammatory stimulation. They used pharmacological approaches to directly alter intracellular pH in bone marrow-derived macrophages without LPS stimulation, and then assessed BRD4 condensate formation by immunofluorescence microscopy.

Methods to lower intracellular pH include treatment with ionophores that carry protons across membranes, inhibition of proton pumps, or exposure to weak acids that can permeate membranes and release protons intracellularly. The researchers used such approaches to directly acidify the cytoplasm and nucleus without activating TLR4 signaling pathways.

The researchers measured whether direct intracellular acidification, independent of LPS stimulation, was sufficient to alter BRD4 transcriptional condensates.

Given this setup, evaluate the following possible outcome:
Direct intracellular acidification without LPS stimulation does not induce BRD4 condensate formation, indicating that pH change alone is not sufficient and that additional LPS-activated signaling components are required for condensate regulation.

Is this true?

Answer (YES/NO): NO